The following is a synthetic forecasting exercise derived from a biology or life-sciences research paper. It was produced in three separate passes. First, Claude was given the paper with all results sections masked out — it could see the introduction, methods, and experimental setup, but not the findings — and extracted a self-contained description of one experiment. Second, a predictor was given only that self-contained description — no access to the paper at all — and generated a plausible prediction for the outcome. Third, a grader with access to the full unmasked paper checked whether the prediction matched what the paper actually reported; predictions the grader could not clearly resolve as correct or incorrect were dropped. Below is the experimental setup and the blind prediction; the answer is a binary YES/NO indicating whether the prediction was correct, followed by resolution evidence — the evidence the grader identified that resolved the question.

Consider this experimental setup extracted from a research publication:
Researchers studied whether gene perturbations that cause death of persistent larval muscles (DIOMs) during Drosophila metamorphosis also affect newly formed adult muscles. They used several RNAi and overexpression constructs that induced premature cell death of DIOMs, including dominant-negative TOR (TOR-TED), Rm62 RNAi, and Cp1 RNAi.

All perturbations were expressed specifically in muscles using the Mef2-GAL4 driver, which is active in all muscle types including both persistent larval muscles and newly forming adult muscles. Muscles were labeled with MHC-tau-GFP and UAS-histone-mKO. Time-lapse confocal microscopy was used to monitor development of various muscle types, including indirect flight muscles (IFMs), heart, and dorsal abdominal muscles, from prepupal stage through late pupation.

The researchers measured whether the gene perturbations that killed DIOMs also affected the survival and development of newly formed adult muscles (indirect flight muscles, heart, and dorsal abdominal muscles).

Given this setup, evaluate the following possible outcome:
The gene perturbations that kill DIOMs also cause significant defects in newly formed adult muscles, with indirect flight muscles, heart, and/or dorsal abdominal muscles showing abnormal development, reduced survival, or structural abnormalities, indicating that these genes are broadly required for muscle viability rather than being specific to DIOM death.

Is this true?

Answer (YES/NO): NO